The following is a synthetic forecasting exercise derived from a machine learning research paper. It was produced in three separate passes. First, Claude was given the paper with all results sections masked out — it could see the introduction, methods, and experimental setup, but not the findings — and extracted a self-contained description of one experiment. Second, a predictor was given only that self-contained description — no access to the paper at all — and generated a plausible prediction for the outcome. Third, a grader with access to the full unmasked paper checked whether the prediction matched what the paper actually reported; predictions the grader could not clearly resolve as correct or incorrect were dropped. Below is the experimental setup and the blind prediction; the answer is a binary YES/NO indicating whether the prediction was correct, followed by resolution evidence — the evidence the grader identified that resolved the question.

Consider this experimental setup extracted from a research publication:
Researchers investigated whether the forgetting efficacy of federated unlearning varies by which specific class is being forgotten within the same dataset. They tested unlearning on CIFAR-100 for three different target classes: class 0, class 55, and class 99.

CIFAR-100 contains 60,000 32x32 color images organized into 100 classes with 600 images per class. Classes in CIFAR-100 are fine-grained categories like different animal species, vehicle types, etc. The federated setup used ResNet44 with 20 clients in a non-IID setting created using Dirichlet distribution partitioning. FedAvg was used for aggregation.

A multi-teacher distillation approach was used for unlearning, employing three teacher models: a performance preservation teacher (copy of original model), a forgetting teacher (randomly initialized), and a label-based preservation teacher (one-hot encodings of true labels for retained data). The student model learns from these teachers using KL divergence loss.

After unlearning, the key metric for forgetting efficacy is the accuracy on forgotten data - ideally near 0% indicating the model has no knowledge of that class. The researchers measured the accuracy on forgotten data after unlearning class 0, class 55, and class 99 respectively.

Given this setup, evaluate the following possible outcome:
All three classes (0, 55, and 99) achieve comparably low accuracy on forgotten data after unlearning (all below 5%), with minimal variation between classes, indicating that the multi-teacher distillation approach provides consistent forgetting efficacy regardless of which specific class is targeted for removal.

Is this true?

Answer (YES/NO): YES